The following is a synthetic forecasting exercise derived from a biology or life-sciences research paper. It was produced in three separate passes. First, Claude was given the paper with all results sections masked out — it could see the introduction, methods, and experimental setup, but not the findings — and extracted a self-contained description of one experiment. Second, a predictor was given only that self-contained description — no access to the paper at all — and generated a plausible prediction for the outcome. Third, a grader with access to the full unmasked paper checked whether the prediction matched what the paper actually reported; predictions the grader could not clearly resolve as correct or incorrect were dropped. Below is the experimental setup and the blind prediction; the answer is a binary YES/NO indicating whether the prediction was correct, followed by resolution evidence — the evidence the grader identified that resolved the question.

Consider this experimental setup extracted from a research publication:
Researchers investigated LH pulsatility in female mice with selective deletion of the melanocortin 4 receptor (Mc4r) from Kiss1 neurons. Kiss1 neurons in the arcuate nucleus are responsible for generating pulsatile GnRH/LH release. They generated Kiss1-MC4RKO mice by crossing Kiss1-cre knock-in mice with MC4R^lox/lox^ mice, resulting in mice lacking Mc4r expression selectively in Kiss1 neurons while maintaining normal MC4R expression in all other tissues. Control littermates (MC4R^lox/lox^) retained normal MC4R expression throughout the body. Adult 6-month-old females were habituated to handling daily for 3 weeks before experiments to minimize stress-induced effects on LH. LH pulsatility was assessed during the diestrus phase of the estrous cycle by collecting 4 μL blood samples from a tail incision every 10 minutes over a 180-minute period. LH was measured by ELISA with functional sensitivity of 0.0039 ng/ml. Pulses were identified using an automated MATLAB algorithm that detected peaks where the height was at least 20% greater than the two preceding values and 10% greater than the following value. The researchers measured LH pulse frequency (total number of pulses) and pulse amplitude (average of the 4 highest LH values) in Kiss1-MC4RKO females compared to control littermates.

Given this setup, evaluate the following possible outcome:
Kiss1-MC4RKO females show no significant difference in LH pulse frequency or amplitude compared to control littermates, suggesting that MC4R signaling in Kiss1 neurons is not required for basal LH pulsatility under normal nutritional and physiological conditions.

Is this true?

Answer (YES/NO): NO